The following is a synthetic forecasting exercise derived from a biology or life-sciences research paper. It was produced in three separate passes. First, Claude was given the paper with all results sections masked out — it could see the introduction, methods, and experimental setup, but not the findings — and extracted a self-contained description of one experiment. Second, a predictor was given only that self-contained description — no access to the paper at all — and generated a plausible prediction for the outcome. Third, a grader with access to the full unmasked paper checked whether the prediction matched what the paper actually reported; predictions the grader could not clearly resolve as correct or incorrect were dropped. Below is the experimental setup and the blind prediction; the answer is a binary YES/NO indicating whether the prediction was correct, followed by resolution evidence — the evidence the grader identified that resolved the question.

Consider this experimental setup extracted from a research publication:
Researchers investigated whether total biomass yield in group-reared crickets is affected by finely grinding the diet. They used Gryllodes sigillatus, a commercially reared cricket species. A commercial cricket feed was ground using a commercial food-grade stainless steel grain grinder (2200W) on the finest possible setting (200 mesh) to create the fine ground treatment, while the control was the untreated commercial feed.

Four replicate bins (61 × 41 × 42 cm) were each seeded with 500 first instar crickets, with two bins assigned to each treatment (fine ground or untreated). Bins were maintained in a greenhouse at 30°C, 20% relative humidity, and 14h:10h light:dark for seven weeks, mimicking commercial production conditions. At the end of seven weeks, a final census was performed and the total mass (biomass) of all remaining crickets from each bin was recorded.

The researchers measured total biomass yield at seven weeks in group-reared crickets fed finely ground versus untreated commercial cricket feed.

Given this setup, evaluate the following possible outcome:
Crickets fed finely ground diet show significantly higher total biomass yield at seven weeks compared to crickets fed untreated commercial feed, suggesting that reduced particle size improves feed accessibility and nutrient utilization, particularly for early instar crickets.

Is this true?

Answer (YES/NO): NO